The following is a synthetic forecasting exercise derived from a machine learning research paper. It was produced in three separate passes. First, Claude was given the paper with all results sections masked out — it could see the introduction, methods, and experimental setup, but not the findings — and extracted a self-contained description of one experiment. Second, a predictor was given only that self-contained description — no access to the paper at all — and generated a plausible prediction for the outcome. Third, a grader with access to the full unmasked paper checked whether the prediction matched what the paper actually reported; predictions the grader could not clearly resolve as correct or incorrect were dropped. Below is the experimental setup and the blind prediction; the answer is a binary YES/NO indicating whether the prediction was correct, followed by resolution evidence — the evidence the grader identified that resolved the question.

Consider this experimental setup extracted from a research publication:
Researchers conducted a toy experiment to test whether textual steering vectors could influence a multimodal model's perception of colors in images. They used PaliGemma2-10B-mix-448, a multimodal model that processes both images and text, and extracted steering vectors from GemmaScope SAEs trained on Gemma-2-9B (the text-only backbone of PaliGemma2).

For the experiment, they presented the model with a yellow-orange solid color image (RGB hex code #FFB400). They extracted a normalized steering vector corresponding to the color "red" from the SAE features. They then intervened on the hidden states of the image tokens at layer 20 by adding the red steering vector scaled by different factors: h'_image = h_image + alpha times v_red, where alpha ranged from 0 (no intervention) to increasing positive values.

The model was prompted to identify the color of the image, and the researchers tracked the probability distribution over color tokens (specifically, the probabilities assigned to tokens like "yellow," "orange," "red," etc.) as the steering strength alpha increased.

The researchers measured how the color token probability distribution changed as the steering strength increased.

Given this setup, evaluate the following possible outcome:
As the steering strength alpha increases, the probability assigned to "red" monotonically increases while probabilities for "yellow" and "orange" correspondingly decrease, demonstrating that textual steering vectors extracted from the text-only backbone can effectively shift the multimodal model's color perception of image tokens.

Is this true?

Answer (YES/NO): NO